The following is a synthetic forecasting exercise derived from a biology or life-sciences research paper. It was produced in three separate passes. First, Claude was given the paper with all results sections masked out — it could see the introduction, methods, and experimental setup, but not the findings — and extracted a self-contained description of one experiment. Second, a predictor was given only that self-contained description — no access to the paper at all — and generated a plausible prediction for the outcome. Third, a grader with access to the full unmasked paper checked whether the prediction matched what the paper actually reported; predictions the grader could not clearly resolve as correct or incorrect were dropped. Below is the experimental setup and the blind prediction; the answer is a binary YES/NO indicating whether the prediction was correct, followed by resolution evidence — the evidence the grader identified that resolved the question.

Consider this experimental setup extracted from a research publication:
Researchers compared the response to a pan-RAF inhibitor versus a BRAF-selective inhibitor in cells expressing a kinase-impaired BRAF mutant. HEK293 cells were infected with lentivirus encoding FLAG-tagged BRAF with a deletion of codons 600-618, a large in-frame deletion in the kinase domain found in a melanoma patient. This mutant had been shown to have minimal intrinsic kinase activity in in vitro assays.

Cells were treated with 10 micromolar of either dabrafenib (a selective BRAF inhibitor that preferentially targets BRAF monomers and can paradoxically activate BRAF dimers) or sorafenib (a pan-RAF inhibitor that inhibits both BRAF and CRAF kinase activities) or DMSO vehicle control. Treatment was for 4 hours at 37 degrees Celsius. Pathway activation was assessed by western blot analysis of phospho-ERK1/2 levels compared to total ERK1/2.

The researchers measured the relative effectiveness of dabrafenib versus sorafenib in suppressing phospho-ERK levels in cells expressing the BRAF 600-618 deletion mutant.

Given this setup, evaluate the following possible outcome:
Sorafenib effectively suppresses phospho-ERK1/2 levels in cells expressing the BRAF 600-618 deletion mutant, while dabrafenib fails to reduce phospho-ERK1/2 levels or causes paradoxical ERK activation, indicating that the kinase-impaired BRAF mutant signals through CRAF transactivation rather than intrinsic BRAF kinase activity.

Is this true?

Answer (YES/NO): NO